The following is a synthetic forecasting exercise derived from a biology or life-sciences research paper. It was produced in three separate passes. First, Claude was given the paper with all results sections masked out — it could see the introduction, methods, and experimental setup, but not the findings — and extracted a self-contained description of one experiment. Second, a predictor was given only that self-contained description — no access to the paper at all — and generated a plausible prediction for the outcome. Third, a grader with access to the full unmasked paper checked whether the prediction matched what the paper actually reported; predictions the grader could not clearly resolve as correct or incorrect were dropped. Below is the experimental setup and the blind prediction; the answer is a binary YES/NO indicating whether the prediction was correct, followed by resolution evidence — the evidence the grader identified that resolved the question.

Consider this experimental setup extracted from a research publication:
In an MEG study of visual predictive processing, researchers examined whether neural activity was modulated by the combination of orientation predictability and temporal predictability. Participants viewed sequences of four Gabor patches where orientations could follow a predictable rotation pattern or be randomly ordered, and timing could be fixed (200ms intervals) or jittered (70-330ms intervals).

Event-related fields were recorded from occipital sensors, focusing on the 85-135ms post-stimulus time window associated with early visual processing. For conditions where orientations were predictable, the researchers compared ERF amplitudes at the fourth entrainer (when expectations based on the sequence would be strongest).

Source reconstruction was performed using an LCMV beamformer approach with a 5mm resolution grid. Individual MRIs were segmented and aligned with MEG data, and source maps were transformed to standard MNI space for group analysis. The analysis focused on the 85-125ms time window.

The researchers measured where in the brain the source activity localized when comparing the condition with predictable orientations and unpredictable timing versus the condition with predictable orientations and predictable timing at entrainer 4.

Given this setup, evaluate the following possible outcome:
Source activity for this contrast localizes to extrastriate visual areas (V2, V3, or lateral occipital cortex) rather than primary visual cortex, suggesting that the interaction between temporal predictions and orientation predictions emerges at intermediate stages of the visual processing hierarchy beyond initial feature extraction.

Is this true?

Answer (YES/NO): YES